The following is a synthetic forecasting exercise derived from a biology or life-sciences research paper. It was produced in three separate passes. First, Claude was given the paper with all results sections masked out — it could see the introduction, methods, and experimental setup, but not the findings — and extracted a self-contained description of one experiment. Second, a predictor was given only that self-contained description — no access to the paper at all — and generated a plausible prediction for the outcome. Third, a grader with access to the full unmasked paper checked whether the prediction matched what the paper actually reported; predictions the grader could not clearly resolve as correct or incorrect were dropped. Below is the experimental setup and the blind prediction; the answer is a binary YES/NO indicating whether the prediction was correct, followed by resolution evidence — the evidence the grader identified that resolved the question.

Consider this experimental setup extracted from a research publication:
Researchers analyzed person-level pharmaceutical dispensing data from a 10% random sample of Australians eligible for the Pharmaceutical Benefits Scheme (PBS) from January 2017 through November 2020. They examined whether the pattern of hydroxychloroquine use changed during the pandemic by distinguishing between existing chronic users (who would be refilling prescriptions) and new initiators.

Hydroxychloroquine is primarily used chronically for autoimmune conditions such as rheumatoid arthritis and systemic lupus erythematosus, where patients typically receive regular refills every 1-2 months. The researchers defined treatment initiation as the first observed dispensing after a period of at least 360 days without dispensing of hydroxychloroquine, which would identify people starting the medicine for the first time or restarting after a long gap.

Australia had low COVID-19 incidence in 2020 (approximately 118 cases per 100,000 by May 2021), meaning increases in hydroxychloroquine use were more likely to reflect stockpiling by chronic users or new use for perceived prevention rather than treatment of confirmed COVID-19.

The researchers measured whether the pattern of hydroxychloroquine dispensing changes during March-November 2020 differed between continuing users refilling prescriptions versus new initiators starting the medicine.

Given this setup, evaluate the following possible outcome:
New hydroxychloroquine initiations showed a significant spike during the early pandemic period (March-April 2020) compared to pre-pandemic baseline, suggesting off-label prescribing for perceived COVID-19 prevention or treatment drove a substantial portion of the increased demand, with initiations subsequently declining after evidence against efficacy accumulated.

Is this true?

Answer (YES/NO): YES